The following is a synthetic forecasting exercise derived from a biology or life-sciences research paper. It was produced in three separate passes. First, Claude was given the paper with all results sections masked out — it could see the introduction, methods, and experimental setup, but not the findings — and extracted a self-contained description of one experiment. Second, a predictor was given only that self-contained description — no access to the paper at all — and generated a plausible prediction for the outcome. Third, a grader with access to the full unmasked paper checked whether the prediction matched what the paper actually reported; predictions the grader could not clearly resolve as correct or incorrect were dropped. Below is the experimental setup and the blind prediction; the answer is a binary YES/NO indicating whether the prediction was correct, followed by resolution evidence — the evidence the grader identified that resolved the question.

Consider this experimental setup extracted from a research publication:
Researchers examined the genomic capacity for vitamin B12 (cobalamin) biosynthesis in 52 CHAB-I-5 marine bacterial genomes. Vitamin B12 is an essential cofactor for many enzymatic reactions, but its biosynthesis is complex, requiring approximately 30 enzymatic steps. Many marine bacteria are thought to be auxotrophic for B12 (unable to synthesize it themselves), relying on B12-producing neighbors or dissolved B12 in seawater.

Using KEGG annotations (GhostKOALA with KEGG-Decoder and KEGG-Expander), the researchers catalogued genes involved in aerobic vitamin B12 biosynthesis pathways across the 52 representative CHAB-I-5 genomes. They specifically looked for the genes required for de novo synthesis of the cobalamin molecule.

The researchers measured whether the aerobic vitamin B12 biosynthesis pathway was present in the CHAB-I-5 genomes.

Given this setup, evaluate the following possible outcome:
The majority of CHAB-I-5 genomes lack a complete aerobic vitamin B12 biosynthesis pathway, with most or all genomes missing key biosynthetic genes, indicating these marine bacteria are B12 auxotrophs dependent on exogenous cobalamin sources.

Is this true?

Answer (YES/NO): NO